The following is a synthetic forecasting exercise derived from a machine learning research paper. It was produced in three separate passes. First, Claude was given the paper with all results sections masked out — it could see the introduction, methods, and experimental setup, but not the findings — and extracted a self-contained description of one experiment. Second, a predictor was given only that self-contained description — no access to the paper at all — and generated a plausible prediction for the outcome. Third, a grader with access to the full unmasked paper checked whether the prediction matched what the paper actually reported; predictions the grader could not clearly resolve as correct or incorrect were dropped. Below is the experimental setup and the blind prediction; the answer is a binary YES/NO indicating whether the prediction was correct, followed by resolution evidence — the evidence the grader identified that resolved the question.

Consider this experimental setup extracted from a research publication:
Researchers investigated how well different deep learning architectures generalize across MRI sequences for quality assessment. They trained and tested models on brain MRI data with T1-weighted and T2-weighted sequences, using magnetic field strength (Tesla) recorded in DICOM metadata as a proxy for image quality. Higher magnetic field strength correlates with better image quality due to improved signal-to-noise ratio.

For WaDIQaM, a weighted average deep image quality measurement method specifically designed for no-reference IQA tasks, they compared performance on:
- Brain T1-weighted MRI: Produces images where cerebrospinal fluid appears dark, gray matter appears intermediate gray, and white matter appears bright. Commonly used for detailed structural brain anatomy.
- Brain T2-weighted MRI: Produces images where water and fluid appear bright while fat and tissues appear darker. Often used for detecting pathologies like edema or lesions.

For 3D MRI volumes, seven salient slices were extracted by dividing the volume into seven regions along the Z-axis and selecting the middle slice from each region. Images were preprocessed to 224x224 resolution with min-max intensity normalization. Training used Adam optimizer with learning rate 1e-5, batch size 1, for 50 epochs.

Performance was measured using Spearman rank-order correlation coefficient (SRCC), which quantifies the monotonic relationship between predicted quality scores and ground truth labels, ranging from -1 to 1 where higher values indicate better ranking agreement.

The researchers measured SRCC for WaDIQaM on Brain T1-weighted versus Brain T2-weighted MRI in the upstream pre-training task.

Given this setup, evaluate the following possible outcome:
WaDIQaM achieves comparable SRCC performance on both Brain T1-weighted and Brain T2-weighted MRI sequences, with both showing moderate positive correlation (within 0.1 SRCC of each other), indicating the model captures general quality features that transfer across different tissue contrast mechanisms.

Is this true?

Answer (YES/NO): YES